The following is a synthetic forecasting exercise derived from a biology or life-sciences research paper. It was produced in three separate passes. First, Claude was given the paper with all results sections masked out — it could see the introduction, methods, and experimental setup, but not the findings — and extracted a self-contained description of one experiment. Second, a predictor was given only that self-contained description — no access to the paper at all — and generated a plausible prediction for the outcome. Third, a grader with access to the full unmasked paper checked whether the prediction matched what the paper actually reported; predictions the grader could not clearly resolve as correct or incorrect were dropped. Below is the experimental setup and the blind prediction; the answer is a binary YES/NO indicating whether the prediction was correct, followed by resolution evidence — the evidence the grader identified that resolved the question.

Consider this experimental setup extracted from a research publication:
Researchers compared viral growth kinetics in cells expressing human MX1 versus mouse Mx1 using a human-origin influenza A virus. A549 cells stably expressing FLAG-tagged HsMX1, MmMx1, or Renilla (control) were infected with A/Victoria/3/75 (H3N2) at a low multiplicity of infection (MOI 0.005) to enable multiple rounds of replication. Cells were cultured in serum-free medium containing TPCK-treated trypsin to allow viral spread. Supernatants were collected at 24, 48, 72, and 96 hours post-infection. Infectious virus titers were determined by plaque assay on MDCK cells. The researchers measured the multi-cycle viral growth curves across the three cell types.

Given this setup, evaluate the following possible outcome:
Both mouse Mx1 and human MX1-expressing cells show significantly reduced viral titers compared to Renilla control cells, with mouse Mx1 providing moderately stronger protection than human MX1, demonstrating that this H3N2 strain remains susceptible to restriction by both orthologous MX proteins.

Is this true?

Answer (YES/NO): NO